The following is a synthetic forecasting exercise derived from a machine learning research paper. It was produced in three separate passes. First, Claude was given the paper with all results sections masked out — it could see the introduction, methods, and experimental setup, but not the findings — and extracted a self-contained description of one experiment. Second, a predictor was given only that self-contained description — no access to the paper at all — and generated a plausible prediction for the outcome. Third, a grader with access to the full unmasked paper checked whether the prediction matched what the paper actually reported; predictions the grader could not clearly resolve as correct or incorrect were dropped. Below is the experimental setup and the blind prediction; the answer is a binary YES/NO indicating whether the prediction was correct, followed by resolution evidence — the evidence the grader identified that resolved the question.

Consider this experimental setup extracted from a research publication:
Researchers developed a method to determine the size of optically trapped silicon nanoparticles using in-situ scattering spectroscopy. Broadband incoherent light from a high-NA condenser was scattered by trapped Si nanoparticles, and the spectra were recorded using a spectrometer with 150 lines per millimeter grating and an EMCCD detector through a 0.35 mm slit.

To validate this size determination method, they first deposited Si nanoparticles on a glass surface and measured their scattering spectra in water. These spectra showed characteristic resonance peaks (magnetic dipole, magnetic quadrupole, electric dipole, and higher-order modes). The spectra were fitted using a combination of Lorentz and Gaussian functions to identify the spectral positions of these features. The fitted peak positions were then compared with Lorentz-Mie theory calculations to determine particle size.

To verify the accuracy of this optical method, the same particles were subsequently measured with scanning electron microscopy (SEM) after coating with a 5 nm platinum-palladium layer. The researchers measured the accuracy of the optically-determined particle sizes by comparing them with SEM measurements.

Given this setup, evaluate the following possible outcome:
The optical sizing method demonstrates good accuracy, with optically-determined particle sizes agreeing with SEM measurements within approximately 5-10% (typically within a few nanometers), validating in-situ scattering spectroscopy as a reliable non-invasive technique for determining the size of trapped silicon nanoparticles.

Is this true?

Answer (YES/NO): NO